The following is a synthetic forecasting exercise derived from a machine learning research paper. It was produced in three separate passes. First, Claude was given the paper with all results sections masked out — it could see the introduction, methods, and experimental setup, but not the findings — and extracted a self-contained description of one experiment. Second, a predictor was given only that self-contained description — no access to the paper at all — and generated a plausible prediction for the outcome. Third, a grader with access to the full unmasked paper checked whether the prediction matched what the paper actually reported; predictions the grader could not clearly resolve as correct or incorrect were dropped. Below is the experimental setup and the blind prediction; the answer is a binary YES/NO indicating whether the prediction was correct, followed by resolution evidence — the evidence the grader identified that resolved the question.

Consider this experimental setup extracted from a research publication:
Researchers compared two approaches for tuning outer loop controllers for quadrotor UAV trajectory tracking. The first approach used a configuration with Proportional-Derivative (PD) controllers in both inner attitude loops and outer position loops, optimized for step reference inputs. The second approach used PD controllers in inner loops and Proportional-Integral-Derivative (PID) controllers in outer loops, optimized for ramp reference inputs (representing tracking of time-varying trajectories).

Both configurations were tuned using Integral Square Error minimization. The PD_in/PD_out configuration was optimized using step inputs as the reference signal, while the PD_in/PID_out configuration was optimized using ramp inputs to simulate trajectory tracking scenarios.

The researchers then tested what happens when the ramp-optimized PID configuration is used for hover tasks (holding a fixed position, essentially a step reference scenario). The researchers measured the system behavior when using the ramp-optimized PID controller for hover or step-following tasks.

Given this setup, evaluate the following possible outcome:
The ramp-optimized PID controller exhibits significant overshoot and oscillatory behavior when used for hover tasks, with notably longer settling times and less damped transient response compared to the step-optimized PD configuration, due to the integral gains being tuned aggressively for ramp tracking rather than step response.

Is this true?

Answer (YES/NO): YES